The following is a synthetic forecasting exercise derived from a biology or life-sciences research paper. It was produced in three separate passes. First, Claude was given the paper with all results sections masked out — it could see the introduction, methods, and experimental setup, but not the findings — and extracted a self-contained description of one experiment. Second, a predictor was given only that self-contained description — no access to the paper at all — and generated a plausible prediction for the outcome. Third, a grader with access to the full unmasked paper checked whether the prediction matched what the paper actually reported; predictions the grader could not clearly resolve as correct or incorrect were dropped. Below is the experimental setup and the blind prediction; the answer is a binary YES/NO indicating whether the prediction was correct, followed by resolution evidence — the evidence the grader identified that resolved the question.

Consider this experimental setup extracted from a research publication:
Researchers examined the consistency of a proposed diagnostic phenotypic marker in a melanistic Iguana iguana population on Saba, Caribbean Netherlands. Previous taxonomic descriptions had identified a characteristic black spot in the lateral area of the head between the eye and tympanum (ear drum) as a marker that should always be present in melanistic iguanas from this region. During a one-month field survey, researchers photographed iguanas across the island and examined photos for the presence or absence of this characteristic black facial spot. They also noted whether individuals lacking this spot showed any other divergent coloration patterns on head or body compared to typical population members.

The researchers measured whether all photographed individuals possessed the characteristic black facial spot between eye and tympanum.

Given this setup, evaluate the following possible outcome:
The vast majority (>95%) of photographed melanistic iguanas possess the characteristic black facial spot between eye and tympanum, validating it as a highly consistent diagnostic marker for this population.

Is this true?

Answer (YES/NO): YES